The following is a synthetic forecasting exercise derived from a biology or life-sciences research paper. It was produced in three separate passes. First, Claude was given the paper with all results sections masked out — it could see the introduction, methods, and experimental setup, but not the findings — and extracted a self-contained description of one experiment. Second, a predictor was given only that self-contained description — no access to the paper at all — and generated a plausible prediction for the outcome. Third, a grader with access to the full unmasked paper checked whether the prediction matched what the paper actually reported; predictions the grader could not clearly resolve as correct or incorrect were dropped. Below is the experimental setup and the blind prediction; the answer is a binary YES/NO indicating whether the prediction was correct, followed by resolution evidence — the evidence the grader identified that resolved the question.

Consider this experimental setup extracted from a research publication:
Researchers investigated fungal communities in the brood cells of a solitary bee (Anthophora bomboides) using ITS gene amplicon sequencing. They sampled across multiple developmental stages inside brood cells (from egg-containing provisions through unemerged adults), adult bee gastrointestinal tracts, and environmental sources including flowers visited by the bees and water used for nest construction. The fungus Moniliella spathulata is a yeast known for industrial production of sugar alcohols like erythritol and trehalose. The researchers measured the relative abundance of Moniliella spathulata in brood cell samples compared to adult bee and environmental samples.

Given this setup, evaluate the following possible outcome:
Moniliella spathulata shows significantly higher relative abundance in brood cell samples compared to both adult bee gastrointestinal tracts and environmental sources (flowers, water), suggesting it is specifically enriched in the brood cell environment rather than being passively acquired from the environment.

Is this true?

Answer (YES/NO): YES